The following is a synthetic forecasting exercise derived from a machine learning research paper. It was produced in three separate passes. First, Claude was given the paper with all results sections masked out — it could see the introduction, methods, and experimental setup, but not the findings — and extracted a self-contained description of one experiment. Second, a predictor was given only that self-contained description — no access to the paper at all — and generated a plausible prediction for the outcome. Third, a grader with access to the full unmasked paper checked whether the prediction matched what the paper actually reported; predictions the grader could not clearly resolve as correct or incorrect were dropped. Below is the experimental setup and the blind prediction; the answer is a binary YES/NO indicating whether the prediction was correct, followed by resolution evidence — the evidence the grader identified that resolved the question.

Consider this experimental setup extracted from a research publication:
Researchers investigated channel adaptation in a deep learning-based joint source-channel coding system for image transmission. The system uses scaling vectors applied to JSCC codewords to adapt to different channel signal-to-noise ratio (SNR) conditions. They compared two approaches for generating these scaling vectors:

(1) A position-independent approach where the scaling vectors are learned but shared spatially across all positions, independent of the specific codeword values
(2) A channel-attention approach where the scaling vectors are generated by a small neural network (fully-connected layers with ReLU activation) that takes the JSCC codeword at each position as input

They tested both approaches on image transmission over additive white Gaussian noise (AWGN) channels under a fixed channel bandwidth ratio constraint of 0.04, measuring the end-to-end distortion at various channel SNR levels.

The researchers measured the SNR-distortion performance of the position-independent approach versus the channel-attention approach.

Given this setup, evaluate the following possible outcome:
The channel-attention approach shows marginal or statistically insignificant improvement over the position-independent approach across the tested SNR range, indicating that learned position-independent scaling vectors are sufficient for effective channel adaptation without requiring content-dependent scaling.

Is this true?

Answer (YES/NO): NO